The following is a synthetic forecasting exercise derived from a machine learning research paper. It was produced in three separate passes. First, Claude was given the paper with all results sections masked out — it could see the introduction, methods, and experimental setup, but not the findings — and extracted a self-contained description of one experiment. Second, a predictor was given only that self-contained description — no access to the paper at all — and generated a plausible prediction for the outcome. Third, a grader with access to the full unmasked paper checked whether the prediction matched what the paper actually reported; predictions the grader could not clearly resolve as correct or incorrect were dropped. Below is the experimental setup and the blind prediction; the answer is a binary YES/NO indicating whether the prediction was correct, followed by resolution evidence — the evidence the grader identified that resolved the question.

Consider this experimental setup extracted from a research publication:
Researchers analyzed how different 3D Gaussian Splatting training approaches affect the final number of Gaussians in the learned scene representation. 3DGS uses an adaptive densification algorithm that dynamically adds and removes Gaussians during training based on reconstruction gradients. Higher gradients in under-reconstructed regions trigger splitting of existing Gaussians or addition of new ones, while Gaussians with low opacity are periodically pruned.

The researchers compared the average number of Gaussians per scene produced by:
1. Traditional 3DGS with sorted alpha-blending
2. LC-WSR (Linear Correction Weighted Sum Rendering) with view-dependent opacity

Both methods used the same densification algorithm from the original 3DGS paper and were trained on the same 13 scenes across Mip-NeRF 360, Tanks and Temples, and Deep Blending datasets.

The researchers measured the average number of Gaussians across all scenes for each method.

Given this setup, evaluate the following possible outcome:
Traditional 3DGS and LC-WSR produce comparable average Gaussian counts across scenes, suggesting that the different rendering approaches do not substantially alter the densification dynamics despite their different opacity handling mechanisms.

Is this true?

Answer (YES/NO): NO